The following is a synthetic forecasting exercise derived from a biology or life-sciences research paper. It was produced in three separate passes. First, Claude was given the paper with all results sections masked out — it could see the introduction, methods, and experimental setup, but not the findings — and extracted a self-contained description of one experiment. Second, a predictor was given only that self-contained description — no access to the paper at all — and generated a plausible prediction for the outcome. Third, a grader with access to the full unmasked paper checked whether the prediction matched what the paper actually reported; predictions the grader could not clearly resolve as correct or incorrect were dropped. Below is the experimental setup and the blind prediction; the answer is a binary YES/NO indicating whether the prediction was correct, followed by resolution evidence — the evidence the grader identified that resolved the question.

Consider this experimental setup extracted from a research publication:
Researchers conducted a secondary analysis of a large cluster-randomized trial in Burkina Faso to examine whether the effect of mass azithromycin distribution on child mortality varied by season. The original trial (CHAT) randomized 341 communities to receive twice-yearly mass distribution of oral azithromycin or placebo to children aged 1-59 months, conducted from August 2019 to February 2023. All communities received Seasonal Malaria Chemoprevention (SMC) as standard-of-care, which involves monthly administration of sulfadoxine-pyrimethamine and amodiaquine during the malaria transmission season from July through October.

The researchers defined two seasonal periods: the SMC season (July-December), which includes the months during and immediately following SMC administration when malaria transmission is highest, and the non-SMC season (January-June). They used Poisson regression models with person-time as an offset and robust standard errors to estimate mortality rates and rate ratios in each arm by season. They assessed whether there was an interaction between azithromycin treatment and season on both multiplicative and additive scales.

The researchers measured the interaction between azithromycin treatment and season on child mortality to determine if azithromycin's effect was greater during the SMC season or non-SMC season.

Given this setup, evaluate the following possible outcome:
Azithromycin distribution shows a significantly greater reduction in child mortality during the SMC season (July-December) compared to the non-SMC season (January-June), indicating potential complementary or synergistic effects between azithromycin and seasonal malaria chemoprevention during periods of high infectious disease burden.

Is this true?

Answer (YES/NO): NO